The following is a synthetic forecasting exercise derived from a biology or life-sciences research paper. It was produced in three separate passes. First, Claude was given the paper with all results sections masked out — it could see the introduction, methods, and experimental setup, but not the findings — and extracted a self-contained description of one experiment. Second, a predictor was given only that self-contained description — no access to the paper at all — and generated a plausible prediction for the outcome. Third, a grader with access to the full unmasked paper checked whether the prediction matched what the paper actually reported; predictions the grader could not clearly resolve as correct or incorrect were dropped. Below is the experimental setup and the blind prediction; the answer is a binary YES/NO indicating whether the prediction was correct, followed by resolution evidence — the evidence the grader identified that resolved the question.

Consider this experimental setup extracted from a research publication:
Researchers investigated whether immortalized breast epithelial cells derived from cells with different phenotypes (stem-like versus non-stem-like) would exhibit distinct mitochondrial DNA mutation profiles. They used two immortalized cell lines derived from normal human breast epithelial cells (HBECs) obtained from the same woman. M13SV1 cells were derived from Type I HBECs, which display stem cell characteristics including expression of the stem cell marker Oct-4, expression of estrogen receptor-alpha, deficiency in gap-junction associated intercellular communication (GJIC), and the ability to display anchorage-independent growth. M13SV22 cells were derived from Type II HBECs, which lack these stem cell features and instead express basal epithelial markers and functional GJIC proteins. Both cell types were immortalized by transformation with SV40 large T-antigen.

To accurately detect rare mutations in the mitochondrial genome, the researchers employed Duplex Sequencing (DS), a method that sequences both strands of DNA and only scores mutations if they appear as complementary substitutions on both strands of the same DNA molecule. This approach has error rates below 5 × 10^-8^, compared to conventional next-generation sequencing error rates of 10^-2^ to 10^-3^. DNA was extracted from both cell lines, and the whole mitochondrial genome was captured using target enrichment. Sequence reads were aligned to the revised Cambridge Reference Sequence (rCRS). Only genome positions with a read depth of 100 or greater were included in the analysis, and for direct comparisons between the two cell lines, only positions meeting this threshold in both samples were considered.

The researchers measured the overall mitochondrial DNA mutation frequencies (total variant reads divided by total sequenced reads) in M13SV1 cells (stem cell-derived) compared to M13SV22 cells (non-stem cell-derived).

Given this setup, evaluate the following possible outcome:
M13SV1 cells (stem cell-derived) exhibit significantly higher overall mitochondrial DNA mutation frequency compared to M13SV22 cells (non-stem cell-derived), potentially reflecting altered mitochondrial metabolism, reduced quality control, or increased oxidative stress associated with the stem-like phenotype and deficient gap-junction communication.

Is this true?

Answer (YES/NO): NO